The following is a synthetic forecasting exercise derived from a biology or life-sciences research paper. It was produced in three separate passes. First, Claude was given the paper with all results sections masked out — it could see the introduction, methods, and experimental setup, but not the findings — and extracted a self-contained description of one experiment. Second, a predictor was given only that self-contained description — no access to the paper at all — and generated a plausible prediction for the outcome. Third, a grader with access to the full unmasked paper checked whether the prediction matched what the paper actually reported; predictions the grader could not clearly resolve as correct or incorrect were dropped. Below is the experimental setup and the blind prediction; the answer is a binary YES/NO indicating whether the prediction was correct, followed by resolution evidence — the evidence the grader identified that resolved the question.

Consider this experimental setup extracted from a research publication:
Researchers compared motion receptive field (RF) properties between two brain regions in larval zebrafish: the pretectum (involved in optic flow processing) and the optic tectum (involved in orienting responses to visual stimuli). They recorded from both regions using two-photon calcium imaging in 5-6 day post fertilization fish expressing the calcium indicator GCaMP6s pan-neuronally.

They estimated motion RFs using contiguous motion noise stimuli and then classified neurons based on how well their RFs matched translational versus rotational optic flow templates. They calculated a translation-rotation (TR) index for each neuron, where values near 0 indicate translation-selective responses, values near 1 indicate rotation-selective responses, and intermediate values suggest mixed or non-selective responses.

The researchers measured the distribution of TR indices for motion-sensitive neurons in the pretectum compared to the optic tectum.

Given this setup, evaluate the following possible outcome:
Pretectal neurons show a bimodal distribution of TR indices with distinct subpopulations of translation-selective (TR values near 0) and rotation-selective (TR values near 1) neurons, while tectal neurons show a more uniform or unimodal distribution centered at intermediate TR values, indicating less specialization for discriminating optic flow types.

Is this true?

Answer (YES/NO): NO